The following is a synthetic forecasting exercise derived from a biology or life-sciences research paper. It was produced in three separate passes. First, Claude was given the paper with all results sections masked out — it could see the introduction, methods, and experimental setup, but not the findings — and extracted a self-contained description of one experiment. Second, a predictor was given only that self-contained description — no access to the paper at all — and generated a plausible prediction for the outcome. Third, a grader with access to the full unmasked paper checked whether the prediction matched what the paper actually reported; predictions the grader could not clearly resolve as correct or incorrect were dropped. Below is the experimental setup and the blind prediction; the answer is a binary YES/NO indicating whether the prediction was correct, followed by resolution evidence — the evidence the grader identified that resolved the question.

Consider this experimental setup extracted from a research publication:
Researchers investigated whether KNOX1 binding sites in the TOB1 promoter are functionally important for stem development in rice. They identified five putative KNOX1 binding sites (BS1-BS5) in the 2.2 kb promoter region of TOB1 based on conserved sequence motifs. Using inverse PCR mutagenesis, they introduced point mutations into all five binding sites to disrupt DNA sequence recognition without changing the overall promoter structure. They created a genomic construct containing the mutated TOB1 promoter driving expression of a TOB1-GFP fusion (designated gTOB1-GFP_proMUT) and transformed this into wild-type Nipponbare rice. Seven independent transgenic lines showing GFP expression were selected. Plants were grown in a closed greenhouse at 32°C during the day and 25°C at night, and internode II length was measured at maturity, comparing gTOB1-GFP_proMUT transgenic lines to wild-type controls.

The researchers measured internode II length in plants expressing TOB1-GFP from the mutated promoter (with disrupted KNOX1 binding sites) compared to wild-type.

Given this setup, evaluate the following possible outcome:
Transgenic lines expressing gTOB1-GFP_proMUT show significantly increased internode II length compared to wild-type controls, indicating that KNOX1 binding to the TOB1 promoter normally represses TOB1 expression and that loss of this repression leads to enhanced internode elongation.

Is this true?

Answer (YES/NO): NO